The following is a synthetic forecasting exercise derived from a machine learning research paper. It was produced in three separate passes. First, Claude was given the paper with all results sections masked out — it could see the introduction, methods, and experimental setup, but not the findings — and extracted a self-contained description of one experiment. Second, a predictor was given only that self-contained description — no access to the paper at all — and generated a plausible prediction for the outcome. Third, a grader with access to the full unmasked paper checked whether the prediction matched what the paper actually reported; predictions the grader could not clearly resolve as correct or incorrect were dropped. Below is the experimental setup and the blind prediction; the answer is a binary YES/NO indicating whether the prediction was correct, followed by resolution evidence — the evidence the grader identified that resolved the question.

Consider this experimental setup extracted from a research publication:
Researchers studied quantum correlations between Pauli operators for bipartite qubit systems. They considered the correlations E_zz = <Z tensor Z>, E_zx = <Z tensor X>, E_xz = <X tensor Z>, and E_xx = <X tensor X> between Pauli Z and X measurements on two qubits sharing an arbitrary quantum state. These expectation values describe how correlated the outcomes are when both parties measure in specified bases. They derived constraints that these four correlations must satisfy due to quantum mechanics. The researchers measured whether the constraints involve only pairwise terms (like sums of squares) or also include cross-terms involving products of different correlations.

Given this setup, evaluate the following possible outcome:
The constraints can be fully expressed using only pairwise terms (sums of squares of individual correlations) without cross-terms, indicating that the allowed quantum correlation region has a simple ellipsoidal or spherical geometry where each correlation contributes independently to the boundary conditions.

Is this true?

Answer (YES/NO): NO